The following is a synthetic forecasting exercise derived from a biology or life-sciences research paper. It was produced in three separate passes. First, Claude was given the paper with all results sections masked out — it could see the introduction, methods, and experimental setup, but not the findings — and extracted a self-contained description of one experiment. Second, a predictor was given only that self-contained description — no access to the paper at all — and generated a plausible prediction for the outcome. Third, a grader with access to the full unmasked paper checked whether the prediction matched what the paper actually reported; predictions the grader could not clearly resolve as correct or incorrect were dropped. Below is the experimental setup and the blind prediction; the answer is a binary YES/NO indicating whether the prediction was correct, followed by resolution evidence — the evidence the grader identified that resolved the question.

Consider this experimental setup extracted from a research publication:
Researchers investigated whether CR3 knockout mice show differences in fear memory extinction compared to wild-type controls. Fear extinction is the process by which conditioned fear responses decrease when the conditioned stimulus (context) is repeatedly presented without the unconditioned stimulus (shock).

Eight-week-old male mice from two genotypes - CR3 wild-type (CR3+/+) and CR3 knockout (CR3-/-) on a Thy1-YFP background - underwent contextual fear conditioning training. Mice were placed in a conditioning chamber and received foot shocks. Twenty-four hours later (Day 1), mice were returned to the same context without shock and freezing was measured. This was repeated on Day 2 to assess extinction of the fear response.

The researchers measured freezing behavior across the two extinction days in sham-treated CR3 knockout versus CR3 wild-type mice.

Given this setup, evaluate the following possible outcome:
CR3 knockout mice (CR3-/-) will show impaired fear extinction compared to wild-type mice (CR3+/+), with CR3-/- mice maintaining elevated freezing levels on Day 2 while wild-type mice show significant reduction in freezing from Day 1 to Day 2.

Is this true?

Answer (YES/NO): YES